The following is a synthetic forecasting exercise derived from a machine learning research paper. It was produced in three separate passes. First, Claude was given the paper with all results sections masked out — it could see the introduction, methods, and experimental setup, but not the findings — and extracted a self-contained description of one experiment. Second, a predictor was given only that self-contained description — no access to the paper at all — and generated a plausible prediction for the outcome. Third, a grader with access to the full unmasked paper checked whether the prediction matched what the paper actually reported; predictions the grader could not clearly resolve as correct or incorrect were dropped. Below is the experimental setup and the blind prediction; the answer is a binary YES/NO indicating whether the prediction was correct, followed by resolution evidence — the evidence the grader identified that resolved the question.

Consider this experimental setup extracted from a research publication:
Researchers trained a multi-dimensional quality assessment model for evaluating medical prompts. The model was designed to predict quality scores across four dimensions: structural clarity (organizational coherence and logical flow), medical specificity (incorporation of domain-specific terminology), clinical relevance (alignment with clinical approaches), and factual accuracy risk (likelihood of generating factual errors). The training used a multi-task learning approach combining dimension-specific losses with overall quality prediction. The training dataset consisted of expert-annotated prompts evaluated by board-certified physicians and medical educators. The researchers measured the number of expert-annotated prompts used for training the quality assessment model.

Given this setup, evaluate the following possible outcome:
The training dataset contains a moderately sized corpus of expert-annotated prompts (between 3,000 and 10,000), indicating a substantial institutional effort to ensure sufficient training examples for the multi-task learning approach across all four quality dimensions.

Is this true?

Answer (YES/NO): YES